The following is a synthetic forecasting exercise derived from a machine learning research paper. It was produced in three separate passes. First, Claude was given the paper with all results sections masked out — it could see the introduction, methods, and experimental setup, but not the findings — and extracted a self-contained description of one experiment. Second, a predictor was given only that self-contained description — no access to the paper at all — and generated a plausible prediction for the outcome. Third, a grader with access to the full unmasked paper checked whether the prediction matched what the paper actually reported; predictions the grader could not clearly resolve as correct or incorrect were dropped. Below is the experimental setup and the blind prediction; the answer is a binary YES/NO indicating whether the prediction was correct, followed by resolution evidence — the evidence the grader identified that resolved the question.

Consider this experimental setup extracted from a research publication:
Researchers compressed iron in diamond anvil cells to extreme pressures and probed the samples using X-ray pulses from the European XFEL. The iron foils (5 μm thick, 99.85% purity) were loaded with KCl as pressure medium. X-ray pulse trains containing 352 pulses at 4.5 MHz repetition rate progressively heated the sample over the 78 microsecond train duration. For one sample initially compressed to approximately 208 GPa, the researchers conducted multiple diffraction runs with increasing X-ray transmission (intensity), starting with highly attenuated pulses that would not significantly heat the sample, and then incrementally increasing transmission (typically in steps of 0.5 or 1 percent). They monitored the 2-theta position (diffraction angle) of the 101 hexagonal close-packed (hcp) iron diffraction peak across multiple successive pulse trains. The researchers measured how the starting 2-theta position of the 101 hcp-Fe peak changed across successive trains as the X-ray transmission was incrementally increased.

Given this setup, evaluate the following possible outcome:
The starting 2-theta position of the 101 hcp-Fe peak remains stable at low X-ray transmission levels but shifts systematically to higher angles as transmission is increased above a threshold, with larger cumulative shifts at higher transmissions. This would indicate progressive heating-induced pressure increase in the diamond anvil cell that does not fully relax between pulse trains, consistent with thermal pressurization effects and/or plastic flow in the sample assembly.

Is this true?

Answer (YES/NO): NO